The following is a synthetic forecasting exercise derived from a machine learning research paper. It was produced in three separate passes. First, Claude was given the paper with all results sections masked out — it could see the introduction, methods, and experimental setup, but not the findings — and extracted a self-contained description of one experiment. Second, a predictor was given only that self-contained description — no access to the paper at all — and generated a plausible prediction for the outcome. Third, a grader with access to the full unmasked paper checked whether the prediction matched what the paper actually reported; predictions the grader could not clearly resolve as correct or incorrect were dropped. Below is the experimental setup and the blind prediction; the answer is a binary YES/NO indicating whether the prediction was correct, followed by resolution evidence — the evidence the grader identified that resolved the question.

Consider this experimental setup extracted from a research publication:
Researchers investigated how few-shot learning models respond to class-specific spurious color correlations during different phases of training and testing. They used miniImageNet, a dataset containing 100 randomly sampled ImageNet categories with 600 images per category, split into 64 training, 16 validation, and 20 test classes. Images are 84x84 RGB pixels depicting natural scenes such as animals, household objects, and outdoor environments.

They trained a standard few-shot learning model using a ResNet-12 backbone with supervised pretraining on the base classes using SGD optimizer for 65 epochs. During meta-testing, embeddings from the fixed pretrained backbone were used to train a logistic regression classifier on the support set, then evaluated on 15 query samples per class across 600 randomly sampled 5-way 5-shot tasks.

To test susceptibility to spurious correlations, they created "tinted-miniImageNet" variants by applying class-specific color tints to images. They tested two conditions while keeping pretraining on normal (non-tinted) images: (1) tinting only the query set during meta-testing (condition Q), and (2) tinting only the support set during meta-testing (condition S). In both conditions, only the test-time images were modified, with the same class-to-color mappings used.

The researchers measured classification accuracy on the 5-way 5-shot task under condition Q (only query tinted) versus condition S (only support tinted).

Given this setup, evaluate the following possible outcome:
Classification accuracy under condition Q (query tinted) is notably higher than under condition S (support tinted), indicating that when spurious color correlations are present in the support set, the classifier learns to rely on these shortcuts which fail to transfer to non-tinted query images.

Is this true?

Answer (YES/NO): YES